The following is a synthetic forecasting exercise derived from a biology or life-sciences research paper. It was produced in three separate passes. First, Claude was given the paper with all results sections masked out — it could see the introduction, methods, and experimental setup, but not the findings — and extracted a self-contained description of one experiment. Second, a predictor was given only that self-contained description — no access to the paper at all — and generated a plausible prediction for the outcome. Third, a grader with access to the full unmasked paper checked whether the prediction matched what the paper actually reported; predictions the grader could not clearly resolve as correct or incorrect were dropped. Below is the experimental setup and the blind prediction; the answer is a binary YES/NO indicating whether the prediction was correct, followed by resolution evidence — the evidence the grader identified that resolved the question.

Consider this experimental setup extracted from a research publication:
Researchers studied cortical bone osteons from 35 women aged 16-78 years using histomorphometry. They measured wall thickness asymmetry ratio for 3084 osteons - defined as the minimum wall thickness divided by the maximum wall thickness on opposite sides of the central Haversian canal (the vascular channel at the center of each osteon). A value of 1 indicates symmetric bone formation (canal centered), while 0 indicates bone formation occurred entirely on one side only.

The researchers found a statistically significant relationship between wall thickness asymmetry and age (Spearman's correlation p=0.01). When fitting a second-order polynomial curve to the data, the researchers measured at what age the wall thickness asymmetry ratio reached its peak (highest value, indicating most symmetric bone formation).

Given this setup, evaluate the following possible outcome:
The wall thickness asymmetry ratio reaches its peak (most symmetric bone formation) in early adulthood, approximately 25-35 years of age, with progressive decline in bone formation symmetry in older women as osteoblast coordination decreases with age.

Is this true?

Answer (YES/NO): NO